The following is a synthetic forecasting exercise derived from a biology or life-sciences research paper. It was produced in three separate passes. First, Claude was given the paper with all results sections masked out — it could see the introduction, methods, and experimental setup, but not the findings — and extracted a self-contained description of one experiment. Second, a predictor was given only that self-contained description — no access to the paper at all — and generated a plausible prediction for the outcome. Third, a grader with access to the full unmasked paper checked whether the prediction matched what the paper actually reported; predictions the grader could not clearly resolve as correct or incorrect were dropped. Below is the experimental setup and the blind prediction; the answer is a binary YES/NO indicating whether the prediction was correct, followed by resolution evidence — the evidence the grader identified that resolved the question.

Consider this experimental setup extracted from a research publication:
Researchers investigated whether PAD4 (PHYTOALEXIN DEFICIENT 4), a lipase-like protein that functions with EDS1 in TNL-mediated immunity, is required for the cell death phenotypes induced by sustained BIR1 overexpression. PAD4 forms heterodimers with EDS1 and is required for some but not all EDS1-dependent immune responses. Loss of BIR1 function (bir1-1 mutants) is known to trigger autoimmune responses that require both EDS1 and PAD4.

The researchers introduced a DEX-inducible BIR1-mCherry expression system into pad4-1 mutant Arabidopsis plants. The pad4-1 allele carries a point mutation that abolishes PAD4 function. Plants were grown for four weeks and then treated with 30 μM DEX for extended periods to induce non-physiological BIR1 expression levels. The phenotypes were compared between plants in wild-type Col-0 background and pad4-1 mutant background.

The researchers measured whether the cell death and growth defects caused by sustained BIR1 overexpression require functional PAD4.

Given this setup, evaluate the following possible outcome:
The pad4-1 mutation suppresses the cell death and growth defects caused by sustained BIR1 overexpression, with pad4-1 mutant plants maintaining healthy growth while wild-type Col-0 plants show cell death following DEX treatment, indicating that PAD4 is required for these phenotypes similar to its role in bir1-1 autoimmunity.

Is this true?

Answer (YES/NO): NO